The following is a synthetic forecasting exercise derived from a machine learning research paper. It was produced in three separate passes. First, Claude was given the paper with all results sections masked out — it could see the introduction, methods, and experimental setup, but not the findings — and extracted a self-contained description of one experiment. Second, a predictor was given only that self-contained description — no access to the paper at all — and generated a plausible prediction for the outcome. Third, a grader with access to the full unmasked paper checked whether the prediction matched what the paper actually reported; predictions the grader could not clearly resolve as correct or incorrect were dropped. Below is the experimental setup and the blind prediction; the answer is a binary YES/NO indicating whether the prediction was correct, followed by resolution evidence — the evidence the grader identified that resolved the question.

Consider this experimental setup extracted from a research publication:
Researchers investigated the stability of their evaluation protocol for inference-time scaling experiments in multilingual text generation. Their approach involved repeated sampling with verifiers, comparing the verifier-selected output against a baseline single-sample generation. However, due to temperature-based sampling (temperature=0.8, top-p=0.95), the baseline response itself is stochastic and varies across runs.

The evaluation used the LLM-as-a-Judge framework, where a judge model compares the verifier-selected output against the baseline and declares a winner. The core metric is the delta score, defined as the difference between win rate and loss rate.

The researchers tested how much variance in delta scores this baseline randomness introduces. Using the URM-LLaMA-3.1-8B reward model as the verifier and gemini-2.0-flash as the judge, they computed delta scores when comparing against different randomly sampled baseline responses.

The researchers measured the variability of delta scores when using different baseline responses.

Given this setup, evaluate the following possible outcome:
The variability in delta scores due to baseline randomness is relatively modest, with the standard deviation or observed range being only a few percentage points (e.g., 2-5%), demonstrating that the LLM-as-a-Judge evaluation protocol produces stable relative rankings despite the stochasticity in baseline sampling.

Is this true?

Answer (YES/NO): YES